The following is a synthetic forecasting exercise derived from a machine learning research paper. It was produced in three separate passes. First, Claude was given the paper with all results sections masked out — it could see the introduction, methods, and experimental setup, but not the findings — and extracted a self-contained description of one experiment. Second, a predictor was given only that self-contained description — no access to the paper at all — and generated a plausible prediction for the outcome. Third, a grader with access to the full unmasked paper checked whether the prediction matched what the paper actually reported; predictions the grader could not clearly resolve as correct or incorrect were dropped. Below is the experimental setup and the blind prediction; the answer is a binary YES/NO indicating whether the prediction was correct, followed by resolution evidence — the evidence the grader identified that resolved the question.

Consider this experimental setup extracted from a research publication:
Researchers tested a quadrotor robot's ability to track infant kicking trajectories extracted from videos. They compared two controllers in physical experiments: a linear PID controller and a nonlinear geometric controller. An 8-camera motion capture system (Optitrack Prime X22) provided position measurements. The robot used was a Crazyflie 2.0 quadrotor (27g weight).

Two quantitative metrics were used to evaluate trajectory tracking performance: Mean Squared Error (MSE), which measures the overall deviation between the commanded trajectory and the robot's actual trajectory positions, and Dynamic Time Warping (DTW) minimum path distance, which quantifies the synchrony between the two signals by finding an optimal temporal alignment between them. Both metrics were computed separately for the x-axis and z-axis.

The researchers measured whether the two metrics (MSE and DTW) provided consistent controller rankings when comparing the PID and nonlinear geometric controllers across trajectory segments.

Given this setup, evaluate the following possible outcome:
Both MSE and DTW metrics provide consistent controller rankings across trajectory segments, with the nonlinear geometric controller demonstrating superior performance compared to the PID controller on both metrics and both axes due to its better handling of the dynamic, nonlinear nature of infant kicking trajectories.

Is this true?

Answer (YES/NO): NO